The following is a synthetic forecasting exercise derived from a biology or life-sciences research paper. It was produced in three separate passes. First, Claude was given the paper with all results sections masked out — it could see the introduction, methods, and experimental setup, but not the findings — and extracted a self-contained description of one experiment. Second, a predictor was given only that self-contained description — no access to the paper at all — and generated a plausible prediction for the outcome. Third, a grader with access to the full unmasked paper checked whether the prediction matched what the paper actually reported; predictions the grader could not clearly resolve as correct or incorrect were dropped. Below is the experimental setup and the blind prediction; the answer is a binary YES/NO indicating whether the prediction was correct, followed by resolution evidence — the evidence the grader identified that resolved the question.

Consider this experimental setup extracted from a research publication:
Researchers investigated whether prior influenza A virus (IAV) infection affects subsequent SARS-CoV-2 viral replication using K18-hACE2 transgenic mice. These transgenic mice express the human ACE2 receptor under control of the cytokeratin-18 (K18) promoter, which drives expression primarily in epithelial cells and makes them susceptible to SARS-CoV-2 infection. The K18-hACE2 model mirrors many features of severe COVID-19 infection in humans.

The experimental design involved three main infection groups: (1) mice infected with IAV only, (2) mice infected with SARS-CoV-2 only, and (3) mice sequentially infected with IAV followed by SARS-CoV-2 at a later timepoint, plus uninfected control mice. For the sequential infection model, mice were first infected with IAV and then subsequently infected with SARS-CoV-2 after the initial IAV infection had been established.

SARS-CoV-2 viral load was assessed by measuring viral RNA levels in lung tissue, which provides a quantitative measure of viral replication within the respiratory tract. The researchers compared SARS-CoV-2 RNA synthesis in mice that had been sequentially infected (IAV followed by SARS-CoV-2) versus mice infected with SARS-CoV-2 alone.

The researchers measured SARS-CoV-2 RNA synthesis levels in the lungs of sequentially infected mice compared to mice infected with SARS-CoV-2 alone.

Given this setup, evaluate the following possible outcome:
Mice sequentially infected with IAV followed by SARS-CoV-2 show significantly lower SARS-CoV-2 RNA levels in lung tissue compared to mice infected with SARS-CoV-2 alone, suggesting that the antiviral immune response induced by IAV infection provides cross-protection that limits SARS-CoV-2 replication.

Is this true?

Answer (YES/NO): YES